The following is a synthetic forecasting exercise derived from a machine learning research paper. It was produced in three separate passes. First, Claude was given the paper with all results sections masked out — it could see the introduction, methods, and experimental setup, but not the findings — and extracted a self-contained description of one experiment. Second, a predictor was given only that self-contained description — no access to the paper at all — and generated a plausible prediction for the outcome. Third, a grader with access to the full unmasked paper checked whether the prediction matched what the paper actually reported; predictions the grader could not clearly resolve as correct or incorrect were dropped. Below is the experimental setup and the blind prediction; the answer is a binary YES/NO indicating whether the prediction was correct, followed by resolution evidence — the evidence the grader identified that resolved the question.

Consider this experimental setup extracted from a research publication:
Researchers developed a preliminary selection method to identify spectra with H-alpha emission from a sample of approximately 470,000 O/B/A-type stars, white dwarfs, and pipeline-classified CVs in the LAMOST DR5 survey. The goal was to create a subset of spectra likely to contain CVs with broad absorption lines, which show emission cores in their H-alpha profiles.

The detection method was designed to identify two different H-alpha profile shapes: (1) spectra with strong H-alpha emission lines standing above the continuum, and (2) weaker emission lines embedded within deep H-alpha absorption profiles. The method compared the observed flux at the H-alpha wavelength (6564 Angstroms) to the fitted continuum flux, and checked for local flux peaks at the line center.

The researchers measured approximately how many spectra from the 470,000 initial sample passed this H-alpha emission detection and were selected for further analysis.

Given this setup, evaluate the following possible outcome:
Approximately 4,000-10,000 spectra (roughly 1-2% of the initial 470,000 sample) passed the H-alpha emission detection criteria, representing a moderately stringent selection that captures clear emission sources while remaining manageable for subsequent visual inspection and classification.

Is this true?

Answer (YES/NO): NO